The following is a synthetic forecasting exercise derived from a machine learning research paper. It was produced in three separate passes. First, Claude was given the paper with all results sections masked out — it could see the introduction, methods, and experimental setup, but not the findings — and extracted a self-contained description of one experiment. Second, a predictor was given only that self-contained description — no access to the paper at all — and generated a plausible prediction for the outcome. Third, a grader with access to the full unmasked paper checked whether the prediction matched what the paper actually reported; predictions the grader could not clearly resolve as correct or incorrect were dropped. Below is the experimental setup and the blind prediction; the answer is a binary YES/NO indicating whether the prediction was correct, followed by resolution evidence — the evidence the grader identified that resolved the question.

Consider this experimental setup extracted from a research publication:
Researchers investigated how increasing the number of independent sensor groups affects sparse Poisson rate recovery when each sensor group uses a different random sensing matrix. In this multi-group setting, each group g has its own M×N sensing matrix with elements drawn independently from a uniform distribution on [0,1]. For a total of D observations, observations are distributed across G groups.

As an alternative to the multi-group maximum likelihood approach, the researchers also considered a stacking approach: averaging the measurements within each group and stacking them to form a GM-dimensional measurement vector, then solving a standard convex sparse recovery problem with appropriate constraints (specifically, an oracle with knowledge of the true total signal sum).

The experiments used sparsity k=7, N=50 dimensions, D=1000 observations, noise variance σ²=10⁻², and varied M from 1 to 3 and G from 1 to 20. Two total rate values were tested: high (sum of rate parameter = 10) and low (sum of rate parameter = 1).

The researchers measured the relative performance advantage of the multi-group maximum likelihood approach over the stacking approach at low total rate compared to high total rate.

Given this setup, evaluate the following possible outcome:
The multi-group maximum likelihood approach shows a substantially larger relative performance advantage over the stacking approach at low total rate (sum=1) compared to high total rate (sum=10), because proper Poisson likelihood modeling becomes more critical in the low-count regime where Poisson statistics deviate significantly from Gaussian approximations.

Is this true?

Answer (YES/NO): YES